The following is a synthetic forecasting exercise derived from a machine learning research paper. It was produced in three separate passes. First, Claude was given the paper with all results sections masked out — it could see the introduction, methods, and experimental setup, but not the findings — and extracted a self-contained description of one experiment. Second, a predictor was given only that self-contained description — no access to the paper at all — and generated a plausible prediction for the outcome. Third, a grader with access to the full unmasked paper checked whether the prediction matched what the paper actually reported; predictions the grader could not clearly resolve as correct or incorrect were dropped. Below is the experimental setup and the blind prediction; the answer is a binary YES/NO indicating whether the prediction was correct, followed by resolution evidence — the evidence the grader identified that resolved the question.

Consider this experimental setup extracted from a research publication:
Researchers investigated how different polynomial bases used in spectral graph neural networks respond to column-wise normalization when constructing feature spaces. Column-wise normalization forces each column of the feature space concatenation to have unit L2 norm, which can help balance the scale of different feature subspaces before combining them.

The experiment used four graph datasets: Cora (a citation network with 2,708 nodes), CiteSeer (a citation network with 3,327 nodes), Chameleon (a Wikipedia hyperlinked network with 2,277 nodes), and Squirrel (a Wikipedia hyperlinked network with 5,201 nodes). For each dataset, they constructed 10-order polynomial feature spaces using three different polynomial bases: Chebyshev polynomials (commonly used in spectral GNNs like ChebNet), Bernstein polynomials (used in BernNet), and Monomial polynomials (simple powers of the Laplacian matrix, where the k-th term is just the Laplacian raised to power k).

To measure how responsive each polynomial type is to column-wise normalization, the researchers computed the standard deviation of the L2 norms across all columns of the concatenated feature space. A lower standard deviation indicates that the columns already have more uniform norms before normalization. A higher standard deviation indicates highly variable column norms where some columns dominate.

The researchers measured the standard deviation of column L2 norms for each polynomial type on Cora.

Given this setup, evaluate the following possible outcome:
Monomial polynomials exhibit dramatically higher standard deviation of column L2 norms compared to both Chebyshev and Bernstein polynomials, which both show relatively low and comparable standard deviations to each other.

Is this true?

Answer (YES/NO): NO